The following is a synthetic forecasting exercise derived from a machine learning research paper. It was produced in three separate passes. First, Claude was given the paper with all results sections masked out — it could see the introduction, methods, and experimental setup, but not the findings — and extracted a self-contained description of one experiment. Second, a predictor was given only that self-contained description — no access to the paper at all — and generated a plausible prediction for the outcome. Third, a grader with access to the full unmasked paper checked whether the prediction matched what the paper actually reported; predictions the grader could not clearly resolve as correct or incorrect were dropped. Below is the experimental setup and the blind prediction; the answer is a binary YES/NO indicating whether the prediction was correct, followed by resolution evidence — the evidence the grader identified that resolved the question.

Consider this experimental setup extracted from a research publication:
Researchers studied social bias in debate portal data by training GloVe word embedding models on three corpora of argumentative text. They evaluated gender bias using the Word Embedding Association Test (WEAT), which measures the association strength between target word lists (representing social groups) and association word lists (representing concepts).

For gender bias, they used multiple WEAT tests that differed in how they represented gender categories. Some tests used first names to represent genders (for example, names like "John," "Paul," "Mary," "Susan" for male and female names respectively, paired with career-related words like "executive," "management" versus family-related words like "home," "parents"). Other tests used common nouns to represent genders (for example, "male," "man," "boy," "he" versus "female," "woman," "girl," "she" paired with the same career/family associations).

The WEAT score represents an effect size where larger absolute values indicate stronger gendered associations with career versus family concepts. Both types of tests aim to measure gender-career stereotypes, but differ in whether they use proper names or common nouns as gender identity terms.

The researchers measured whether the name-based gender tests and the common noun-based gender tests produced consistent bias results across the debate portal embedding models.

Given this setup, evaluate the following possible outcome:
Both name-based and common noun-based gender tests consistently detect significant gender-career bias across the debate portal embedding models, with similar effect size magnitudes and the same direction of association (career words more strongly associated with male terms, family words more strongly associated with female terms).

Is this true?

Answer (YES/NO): NO